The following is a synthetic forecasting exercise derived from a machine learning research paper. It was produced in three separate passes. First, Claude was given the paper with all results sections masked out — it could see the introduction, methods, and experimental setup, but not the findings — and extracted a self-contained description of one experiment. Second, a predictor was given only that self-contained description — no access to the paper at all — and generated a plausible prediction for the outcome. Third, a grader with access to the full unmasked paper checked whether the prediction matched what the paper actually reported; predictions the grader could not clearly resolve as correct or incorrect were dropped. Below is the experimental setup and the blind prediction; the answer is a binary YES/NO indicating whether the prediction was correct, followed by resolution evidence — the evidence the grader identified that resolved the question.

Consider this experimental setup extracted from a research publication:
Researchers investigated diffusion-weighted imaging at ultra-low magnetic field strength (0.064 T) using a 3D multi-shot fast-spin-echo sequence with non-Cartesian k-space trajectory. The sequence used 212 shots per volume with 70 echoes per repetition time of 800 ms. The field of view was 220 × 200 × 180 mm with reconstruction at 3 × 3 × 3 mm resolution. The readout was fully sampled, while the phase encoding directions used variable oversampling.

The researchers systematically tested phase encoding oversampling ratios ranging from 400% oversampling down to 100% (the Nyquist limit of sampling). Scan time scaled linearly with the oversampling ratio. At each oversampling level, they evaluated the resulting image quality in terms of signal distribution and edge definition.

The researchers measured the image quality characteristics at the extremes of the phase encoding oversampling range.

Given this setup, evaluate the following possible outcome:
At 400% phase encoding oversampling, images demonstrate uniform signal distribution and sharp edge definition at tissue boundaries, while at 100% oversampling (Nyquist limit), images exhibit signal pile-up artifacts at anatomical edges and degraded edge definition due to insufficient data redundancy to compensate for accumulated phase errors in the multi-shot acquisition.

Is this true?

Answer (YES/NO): NO